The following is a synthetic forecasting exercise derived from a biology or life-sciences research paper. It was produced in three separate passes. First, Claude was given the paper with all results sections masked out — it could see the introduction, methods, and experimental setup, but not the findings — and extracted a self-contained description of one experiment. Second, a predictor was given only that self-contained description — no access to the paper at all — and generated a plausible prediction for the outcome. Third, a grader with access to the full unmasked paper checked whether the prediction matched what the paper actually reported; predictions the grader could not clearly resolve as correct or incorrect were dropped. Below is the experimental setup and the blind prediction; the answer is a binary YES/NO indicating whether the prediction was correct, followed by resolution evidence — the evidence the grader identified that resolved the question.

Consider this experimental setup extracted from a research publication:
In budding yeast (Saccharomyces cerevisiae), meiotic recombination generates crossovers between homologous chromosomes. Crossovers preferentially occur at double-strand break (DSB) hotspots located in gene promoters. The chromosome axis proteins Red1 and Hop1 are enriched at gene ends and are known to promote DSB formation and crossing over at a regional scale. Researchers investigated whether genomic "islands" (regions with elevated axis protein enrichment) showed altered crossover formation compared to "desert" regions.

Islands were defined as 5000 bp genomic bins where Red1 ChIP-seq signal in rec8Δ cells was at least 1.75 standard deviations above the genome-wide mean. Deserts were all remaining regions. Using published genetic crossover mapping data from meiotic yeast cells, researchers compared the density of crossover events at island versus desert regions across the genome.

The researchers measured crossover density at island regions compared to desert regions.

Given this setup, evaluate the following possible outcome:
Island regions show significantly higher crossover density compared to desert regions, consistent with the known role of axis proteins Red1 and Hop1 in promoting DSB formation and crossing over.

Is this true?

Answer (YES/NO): YES